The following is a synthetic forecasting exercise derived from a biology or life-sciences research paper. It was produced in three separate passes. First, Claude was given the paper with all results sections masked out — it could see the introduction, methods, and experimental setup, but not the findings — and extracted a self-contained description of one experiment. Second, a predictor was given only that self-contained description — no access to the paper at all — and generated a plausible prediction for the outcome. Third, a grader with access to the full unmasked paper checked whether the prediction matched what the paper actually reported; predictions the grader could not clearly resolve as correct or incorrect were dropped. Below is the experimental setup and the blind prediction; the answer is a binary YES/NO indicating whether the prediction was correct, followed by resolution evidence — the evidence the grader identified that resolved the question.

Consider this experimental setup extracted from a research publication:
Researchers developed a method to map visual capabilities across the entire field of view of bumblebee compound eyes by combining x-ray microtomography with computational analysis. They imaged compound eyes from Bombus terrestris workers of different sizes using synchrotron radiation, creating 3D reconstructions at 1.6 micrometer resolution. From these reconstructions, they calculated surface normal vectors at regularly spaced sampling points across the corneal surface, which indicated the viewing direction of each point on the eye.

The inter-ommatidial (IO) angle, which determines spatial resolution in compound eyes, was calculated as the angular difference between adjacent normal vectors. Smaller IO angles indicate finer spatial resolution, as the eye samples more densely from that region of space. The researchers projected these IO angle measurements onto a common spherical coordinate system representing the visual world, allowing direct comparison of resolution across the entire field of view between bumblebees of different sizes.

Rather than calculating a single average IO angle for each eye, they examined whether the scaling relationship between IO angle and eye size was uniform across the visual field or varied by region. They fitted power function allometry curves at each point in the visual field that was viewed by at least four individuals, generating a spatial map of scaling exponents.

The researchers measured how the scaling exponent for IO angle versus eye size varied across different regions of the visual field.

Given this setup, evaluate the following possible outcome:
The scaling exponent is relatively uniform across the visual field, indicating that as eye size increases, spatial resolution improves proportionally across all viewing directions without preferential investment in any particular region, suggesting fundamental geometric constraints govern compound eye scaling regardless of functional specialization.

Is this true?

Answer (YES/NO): NO